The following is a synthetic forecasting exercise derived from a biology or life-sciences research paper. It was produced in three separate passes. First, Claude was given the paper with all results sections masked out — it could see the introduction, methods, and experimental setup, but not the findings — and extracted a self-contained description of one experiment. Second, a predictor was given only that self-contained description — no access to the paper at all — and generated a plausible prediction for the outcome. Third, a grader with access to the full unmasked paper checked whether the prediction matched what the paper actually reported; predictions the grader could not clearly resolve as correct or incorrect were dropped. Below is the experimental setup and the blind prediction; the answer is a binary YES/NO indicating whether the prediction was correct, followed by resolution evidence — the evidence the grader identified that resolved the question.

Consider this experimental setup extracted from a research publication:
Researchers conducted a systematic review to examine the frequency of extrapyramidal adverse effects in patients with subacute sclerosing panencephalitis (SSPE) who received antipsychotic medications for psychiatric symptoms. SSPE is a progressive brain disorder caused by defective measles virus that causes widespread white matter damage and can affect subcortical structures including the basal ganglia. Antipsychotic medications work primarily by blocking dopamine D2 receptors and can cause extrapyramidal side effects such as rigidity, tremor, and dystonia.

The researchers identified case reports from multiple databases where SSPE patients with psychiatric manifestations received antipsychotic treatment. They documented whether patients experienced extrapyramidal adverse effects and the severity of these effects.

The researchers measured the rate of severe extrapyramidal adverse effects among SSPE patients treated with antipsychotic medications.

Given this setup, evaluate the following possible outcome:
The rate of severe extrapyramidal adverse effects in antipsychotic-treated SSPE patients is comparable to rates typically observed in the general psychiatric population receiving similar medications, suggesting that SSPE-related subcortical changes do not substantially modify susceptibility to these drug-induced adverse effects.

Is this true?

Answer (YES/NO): NO